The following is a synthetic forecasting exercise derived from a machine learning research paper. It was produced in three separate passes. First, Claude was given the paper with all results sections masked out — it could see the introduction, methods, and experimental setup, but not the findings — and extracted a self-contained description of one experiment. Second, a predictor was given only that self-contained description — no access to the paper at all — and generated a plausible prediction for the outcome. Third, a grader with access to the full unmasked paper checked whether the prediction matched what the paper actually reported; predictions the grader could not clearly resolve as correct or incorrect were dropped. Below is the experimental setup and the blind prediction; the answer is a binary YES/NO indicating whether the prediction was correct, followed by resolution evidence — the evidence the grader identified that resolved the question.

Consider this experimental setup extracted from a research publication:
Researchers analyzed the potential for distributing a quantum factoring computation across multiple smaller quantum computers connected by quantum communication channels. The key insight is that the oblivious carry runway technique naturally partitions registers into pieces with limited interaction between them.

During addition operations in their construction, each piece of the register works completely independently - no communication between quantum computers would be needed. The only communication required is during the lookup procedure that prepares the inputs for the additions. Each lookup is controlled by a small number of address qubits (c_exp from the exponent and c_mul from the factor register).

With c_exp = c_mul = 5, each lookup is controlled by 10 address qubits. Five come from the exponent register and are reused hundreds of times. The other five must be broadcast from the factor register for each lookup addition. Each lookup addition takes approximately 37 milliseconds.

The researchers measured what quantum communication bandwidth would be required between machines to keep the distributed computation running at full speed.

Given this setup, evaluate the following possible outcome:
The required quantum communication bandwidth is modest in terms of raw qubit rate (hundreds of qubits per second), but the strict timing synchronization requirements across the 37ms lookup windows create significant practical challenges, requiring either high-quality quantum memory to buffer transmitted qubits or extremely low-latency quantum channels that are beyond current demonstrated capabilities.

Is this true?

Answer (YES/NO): NO